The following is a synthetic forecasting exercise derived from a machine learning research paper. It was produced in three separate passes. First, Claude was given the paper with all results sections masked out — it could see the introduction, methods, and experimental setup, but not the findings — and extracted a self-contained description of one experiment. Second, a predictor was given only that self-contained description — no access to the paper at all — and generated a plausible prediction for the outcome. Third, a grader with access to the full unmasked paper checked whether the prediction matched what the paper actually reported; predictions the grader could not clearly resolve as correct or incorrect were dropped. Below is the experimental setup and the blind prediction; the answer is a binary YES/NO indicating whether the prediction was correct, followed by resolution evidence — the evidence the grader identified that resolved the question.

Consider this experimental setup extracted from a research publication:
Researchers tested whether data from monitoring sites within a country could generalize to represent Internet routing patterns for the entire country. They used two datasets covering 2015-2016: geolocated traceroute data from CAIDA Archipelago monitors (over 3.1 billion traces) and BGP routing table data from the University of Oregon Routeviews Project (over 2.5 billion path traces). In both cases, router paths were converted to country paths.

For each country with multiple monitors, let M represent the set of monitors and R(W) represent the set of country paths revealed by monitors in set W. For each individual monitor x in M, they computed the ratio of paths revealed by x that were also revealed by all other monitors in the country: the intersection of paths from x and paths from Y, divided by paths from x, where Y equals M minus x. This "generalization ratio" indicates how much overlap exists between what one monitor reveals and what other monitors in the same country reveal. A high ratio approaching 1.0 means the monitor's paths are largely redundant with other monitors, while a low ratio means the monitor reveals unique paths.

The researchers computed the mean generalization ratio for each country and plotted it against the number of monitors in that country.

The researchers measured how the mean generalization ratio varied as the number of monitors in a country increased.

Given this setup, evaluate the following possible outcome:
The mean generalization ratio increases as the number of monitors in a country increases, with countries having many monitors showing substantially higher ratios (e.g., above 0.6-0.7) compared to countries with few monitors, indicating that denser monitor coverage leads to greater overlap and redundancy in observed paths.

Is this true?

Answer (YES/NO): YES